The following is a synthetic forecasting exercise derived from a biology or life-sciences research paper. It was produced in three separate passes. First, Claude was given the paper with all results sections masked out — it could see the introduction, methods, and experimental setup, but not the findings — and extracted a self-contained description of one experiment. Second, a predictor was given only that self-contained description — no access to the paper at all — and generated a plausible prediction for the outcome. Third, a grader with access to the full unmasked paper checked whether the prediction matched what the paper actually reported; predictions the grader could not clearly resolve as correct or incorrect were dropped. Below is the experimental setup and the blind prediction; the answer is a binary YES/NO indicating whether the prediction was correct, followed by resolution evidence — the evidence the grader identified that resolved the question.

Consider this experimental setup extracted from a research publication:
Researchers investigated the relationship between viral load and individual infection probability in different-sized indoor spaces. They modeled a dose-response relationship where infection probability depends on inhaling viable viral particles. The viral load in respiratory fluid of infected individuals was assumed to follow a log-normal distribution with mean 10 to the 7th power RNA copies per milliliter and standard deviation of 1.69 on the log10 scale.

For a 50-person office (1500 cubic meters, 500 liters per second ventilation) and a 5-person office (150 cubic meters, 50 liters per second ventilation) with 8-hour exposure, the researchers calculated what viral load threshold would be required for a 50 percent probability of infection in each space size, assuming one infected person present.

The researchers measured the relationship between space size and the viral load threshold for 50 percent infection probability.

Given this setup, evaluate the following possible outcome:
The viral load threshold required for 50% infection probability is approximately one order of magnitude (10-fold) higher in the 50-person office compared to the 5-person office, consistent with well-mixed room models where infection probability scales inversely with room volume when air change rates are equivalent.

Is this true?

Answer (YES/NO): YES